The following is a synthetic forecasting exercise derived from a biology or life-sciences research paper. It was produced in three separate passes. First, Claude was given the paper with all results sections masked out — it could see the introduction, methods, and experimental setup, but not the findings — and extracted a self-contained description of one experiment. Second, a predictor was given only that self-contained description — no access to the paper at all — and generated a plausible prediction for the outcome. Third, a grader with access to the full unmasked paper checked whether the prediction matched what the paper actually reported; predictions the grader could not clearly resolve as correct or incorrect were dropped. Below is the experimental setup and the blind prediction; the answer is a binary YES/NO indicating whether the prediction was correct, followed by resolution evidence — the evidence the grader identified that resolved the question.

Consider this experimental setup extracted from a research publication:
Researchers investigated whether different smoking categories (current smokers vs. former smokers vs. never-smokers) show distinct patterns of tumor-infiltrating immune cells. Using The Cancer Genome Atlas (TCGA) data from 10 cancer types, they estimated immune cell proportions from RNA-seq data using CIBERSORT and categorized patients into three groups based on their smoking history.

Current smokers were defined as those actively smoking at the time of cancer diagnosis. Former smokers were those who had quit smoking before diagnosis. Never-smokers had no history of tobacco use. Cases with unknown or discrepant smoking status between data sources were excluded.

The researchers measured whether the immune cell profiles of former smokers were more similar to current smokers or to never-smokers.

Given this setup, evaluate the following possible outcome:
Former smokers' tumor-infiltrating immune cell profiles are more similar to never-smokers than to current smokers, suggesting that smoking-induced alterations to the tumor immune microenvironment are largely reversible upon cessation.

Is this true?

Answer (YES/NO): YES